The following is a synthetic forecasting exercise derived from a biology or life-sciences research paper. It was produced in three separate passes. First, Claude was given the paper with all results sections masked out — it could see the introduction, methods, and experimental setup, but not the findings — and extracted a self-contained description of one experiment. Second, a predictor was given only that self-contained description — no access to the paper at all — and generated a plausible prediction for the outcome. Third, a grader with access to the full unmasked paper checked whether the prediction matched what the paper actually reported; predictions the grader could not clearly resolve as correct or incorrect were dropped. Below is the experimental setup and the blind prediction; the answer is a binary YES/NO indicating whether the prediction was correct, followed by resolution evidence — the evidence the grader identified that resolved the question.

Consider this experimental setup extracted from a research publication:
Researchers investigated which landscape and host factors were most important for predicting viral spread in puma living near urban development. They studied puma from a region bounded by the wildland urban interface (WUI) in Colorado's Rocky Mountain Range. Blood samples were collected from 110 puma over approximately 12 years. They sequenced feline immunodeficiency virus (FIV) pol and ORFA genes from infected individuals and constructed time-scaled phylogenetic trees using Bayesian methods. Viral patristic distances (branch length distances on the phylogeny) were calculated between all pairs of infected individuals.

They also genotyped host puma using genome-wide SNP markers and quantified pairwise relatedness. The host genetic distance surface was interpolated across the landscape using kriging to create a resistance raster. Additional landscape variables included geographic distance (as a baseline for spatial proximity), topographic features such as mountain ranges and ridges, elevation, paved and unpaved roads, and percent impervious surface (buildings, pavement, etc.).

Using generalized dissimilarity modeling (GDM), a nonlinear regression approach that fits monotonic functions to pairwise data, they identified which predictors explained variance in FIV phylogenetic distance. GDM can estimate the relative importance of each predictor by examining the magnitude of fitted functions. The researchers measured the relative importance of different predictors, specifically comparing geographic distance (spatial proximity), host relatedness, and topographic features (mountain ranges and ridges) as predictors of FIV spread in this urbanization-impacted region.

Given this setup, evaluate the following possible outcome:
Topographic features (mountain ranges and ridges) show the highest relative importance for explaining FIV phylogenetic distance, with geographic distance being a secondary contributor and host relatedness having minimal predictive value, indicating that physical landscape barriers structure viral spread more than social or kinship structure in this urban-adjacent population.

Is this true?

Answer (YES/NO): NO